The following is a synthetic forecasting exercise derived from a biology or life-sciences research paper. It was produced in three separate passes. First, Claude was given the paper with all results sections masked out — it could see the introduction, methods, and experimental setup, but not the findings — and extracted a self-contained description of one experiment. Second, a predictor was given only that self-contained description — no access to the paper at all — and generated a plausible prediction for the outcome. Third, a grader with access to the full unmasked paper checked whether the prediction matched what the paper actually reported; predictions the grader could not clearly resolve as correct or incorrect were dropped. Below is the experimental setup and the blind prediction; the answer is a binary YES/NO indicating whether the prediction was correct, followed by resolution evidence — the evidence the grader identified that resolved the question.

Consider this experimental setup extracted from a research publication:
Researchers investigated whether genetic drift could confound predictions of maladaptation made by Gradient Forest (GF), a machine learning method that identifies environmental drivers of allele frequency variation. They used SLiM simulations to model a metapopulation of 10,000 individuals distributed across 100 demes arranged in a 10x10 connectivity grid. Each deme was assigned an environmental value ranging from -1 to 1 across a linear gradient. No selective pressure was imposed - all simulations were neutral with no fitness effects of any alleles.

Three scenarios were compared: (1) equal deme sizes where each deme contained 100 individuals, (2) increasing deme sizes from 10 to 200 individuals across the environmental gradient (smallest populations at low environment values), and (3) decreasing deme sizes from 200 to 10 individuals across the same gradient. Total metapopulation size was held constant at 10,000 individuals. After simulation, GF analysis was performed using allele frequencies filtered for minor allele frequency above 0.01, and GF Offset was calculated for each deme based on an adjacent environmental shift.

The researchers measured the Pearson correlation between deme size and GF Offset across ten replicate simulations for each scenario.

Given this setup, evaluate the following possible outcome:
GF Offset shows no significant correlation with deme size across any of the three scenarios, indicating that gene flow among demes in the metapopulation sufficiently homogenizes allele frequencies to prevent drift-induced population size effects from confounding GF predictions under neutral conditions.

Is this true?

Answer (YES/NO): NO